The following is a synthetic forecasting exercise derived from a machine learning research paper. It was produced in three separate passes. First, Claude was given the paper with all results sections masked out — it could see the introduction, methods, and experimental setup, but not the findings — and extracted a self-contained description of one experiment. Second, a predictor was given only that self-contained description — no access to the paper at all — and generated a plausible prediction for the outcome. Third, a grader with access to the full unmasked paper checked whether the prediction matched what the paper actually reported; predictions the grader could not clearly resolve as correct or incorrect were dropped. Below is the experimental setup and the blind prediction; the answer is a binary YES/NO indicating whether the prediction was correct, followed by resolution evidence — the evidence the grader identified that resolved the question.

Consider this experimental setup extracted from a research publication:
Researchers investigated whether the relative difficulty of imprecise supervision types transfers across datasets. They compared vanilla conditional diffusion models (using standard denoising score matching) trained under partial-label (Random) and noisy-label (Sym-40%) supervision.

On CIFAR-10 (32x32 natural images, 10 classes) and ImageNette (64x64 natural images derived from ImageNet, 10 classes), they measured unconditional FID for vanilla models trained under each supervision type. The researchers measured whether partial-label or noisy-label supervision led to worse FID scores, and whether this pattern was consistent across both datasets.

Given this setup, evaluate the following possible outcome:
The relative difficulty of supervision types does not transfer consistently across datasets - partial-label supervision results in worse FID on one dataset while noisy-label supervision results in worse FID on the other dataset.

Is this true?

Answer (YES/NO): NO